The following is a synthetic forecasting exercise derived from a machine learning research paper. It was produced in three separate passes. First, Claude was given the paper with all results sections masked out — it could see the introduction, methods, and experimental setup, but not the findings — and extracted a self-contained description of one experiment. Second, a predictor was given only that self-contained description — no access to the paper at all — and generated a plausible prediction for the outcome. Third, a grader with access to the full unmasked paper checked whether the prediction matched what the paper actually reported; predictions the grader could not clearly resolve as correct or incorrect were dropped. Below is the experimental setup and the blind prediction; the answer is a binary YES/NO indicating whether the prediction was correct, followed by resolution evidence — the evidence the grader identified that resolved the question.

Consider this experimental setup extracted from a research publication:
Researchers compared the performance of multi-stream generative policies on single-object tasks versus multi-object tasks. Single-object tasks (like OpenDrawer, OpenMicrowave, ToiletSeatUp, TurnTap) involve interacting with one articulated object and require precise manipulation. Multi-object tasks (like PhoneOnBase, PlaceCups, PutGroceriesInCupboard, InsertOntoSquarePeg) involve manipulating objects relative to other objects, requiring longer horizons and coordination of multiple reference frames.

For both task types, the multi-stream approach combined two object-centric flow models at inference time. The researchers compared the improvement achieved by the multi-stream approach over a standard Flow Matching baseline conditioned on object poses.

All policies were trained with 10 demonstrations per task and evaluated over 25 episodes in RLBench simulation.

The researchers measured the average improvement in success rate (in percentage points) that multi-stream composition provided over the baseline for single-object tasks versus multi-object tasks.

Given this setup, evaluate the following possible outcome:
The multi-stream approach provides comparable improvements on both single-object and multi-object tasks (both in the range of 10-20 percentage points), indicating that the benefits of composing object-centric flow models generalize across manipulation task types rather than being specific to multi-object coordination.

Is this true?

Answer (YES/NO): NO